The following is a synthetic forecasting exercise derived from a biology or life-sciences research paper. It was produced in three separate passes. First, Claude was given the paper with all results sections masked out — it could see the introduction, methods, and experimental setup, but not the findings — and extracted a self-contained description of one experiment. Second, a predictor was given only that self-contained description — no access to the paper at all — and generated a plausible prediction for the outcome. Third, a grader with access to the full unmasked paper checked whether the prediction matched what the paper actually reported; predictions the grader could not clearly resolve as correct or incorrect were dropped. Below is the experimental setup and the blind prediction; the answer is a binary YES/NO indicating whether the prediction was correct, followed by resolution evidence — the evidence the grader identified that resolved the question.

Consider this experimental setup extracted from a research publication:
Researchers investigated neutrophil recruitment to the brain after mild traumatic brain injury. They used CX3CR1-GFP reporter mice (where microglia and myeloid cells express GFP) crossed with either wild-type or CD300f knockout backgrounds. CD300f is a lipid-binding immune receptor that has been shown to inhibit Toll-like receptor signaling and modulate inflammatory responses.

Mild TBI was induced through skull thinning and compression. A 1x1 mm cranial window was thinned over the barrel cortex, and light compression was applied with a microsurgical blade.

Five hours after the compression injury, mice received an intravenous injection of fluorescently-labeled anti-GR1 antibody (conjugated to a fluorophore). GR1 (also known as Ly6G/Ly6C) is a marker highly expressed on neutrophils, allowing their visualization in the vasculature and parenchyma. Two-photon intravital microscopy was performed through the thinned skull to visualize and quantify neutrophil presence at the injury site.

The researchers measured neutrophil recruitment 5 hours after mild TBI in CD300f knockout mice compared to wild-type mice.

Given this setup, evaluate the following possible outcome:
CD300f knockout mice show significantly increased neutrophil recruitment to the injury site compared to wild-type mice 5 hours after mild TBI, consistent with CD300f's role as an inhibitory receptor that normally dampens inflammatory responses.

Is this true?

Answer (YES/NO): NO